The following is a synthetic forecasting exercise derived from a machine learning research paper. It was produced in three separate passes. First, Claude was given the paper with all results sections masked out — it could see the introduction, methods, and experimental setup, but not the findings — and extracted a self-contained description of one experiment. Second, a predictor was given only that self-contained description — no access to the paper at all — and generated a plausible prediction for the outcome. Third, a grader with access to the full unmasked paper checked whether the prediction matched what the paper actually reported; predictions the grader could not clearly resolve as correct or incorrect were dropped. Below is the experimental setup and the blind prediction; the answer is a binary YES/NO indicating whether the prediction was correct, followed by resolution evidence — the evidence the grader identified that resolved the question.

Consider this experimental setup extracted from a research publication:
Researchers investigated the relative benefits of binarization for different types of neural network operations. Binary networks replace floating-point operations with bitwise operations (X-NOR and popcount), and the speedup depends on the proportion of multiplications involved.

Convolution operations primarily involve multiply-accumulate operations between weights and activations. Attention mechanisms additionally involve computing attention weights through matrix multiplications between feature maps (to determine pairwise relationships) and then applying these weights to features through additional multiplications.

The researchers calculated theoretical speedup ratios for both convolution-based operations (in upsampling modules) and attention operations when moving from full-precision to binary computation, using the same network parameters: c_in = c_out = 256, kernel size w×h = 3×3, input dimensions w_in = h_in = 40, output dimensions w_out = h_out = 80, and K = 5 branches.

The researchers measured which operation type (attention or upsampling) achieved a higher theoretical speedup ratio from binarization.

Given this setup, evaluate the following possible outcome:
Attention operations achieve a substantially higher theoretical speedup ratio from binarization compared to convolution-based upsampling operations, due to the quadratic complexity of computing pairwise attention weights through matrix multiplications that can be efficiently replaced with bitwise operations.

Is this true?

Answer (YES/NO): YES